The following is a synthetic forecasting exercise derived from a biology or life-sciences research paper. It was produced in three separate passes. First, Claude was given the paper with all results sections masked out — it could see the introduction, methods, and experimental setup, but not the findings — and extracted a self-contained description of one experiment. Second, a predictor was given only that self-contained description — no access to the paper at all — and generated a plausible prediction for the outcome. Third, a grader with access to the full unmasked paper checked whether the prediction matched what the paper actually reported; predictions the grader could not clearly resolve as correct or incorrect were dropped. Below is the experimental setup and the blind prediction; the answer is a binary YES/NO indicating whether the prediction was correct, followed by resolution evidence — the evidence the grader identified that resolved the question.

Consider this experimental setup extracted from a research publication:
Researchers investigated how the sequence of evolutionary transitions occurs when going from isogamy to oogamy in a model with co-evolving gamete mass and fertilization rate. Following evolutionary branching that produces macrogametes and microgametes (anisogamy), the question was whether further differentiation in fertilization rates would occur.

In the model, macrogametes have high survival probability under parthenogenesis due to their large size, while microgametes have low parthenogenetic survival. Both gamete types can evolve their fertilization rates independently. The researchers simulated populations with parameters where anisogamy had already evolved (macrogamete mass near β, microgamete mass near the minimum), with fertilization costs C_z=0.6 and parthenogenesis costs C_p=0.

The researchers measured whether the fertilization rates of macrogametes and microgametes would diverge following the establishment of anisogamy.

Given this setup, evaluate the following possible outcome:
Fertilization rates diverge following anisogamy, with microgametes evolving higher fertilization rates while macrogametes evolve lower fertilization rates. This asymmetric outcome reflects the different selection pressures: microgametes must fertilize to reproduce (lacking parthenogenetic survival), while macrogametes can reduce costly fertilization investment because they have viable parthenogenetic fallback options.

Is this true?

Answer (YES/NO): YES